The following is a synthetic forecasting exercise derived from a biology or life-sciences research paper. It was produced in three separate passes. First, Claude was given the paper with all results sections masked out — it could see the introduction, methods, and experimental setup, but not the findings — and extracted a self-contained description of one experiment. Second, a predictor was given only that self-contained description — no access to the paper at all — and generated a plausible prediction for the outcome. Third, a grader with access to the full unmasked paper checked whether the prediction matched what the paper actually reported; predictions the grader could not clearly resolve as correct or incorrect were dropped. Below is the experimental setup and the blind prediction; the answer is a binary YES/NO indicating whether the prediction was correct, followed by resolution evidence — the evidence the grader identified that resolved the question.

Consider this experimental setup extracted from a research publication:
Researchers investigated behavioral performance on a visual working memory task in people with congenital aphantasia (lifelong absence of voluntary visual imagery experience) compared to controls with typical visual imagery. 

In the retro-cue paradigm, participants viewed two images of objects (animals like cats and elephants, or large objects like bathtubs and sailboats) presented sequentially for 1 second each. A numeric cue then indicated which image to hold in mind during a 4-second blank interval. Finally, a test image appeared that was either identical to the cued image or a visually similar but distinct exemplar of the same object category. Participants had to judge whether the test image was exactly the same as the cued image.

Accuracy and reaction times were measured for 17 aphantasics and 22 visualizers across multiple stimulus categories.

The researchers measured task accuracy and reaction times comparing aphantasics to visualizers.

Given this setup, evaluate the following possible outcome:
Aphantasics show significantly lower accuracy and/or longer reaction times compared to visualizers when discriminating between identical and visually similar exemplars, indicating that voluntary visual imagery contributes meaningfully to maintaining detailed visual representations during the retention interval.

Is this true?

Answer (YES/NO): NO